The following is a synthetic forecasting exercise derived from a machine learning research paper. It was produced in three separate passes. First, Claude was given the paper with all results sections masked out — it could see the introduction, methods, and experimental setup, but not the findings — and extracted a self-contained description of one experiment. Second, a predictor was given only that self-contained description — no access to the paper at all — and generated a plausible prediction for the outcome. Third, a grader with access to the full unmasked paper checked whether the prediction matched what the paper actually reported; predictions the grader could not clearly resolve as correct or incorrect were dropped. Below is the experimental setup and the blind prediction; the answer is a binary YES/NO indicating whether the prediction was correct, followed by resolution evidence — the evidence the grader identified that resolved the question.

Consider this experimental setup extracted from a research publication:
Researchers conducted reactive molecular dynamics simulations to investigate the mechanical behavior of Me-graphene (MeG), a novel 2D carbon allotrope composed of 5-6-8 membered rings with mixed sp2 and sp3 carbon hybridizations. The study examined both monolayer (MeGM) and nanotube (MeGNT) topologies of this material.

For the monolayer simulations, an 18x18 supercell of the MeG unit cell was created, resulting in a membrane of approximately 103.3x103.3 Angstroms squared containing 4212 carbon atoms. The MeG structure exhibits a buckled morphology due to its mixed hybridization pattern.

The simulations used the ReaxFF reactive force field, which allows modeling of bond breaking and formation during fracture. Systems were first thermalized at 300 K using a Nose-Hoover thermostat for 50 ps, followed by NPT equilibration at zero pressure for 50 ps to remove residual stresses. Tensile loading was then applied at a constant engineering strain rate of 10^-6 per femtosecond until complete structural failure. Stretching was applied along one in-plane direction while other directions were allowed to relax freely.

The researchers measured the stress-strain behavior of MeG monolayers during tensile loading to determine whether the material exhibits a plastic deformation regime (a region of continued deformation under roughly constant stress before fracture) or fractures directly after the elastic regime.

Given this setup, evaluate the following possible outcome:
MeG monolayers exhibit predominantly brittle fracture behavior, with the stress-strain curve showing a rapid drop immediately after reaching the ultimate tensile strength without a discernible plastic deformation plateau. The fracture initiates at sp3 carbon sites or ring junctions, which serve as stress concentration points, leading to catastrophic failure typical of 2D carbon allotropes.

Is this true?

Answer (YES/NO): YES